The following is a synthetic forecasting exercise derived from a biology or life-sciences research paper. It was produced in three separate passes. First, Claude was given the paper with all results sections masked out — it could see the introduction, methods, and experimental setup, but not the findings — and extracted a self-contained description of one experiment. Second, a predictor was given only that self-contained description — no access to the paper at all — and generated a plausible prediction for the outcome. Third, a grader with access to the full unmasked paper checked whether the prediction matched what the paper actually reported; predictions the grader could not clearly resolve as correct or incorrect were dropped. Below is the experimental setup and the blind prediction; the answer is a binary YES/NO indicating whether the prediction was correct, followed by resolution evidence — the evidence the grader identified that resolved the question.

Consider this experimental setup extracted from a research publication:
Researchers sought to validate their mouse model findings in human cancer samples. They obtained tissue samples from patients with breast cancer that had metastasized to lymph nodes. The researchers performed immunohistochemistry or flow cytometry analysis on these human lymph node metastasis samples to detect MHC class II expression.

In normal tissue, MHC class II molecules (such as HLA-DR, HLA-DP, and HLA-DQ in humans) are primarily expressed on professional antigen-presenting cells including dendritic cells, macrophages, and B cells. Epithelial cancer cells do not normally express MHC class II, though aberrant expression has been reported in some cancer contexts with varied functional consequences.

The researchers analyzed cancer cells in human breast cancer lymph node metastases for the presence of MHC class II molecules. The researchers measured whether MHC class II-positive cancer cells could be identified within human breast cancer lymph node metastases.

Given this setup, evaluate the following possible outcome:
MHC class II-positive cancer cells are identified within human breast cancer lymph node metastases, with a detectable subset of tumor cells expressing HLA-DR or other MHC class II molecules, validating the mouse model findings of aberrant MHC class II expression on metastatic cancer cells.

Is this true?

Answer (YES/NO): YES